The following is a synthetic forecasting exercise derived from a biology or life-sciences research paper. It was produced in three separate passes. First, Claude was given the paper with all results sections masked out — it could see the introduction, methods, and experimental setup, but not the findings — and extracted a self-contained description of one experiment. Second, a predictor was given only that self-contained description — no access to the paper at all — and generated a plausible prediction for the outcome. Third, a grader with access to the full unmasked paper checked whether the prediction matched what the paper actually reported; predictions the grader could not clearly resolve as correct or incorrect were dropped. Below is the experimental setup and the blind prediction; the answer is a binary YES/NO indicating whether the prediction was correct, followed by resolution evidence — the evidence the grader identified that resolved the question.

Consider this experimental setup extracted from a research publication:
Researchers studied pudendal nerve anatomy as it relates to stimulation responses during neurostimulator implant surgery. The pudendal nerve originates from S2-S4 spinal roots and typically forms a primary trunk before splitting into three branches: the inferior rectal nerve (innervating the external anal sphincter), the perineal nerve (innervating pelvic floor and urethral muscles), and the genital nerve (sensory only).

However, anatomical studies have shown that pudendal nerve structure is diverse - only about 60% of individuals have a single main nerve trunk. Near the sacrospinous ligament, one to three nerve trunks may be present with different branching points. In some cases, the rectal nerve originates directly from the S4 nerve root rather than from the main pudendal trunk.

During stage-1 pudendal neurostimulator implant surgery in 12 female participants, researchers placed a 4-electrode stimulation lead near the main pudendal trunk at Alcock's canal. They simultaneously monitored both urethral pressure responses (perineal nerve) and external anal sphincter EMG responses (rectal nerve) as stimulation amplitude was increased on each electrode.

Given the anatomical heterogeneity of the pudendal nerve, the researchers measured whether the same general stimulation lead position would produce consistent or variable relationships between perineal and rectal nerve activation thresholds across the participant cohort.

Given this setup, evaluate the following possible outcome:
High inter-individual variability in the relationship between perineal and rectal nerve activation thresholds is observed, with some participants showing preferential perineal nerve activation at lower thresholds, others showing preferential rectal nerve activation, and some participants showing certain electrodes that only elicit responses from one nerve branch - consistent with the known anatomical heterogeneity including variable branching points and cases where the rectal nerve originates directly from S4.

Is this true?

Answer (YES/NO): YES